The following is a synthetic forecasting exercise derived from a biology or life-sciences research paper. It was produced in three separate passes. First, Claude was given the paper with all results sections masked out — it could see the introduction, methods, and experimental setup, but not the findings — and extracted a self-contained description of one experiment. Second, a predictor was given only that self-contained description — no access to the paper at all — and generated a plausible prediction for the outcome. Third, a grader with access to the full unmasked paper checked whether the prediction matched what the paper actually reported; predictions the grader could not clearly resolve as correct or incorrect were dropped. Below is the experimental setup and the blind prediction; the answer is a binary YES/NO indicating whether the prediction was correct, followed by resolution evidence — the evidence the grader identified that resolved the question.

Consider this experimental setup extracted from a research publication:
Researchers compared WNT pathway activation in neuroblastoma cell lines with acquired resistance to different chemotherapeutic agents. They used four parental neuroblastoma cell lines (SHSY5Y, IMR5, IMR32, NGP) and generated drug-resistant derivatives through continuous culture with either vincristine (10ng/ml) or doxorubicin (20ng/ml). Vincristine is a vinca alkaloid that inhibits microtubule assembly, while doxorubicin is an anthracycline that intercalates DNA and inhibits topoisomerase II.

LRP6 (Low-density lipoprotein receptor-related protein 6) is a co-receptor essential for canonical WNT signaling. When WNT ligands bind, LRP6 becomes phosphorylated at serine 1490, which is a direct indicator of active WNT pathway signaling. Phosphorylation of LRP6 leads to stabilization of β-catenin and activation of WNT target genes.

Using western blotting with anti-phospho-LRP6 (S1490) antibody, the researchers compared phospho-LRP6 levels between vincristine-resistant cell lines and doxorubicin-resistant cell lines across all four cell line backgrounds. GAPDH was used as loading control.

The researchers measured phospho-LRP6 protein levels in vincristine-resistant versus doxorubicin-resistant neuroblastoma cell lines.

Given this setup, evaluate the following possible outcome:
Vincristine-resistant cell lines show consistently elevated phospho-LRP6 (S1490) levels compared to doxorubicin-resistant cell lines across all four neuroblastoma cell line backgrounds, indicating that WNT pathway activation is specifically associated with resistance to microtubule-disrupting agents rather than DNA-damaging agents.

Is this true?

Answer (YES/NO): NO